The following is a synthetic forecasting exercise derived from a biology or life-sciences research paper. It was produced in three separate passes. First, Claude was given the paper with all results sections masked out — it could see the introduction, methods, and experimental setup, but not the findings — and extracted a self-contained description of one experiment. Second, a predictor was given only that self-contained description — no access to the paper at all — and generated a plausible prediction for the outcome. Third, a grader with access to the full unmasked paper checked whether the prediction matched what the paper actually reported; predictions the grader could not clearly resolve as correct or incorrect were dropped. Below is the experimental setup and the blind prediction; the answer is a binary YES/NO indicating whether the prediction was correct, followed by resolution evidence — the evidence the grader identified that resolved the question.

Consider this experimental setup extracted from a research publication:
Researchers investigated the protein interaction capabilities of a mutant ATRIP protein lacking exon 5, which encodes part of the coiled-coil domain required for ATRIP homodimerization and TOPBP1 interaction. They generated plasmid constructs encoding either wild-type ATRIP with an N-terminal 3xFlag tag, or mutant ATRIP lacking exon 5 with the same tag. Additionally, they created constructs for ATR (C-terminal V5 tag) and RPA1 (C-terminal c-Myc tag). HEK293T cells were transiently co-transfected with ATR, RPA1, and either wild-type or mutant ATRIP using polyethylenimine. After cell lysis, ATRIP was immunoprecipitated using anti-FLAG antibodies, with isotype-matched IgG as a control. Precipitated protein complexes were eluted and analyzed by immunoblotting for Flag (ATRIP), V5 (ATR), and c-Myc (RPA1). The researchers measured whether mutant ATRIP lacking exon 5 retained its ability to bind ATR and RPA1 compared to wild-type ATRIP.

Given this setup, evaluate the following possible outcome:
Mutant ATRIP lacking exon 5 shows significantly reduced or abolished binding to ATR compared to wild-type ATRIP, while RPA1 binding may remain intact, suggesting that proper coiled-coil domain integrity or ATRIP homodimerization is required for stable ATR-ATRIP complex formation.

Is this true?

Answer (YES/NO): YES